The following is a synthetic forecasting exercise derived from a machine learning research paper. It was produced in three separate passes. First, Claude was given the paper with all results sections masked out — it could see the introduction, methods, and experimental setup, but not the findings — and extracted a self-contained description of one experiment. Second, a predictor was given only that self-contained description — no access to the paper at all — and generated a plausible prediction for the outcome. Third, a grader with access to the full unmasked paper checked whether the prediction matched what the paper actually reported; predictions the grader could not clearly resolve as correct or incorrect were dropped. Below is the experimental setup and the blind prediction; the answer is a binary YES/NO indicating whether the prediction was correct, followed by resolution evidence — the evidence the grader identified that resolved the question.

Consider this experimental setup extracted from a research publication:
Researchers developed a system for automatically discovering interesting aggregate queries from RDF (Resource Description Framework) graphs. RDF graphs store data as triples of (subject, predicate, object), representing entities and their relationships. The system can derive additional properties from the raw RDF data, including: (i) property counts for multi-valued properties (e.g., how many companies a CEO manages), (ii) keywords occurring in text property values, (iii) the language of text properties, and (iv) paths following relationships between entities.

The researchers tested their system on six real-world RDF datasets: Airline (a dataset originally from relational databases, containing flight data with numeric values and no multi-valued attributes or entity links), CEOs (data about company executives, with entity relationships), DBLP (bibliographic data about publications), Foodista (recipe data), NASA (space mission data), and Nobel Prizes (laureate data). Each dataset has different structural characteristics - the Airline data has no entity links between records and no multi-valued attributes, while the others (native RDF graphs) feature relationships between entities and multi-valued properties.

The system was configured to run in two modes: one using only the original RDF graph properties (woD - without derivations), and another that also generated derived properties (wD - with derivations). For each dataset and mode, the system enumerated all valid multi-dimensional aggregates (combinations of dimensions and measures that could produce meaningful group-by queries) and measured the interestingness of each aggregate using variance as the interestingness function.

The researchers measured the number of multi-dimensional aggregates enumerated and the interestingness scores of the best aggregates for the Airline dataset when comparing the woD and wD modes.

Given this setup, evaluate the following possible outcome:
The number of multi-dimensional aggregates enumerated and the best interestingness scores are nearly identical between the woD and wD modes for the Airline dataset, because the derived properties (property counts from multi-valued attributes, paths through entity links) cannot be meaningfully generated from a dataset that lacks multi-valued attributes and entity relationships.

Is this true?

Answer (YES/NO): YES